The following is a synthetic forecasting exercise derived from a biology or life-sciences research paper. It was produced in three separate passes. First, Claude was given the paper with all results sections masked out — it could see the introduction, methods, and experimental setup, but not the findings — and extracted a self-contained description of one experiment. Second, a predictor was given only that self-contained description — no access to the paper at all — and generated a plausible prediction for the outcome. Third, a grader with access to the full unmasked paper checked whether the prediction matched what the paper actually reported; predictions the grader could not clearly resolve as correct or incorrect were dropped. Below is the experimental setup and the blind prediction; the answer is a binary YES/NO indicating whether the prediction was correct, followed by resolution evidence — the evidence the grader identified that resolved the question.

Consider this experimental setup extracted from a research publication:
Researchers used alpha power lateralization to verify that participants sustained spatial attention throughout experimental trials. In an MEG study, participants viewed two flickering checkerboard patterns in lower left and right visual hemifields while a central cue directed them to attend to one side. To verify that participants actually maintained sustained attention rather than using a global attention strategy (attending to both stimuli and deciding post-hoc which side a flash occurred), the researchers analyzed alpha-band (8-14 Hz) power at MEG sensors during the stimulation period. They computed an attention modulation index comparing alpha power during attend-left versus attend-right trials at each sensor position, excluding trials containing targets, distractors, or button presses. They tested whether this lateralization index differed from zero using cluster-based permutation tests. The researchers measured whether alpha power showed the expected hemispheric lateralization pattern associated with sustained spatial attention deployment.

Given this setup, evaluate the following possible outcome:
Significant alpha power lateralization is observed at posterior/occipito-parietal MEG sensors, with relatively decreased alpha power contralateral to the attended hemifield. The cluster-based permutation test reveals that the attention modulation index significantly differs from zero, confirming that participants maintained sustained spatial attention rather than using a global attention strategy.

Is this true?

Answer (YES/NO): YES